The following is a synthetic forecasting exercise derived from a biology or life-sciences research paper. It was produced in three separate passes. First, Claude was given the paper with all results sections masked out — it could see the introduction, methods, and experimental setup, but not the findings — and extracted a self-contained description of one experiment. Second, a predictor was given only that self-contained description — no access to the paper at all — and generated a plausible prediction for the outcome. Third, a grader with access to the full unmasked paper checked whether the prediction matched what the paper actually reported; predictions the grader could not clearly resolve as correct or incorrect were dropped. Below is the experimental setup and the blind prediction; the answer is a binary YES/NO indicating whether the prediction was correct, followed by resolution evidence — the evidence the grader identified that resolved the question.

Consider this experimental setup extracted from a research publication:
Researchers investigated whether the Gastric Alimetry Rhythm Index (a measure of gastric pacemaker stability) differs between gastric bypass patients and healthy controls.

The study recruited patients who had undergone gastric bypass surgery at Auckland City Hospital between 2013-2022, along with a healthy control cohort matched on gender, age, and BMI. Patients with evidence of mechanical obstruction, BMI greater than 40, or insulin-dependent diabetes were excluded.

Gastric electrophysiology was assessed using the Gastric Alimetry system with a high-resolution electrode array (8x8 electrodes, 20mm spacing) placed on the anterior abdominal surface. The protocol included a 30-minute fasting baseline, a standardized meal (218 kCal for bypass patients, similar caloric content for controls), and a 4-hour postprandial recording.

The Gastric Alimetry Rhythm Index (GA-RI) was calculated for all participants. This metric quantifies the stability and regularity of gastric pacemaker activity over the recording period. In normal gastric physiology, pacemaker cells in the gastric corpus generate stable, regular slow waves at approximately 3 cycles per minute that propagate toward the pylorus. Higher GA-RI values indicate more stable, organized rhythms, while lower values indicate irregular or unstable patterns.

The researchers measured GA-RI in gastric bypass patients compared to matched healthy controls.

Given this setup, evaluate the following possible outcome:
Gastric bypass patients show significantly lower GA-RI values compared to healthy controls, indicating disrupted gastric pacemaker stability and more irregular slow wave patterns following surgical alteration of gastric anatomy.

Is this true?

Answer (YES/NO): YES